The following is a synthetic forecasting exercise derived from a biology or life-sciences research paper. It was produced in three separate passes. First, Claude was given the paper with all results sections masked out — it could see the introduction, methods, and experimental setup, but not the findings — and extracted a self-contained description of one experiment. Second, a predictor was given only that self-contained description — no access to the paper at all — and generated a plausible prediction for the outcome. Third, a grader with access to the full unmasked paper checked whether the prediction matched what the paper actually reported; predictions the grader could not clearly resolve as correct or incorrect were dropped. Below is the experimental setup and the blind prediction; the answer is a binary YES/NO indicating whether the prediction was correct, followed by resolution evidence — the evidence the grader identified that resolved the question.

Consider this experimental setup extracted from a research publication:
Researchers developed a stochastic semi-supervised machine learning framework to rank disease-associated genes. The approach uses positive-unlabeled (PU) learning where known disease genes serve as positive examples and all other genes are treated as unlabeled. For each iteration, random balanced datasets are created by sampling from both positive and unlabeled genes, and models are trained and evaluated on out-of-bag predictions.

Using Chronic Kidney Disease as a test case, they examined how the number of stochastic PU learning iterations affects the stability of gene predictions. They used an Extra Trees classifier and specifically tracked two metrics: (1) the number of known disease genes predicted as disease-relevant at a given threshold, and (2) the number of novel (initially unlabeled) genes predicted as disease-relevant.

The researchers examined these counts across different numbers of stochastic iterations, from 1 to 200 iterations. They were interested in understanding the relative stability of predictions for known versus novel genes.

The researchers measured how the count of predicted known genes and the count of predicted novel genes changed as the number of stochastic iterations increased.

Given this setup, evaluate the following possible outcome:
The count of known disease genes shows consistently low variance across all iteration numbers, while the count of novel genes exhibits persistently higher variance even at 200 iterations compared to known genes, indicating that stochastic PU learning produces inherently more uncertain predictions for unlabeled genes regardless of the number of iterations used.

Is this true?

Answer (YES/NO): NO